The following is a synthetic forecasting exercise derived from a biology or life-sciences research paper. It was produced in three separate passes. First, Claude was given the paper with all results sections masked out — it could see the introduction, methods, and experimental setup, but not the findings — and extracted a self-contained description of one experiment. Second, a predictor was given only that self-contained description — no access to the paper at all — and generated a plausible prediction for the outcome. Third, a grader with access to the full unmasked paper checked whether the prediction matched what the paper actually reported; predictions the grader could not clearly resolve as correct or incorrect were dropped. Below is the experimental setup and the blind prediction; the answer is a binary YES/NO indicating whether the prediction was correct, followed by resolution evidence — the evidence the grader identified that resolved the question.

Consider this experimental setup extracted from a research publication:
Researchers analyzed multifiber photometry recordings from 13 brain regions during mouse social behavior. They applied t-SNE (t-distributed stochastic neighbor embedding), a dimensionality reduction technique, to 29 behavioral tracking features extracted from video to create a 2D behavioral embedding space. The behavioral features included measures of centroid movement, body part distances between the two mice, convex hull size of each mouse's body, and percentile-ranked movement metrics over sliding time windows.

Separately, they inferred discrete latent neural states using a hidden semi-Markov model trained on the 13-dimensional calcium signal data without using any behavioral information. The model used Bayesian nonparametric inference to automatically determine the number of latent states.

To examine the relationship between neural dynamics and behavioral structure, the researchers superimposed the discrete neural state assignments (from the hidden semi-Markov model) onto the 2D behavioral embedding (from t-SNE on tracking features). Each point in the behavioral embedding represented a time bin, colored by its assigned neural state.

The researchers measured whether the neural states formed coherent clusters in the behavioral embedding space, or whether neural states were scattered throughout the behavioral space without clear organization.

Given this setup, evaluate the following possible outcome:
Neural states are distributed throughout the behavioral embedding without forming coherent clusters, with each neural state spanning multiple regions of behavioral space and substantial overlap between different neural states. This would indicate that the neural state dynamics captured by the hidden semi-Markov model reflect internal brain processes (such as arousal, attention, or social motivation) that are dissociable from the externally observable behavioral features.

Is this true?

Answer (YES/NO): NO